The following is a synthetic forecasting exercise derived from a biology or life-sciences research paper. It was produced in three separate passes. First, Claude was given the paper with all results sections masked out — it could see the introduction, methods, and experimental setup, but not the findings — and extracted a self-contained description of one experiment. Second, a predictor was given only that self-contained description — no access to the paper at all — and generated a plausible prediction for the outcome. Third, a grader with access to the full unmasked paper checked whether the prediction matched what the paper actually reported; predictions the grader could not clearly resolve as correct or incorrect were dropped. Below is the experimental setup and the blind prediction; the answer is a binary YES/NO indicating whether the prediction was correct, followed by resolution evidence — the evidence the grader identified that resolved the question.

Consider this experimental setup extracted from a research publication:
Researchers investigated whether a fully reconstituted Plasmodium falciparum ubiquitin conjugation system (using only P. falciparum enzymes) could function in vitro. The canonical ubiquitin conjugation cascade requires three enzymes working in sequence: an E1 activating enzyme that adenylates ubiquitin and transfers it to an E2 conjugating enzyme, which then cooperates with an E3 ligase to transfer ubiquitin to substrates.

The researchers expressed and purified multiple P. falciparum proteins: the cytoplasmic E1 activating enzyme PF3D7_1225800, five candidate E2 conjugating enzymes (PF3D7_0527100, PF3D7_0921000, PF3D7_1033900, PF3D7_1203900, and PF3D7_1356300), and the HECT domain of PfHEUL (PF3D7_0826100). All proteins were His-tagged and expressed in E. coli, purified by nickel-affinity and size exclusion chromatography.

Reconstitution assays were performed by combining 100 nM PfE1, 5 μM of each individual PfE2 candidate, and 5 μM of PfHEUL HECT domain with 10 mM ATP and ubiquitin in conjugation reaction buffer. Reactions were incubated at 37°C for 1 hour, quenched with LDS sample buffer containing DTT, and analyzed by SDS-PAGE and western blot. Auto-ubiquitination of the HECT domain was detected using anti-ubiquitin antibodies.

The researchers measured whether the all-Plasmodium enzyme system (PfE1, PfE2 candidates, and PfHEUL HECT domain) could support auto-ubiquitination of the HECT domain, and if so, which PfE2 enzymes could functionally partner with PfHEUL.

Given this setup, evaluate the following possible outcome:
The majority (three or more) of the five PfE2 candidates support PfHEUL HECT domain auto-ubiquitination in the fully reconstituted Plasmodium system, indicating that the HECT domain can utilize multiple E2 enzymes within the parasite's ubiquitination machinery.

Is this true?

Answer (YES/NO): YES